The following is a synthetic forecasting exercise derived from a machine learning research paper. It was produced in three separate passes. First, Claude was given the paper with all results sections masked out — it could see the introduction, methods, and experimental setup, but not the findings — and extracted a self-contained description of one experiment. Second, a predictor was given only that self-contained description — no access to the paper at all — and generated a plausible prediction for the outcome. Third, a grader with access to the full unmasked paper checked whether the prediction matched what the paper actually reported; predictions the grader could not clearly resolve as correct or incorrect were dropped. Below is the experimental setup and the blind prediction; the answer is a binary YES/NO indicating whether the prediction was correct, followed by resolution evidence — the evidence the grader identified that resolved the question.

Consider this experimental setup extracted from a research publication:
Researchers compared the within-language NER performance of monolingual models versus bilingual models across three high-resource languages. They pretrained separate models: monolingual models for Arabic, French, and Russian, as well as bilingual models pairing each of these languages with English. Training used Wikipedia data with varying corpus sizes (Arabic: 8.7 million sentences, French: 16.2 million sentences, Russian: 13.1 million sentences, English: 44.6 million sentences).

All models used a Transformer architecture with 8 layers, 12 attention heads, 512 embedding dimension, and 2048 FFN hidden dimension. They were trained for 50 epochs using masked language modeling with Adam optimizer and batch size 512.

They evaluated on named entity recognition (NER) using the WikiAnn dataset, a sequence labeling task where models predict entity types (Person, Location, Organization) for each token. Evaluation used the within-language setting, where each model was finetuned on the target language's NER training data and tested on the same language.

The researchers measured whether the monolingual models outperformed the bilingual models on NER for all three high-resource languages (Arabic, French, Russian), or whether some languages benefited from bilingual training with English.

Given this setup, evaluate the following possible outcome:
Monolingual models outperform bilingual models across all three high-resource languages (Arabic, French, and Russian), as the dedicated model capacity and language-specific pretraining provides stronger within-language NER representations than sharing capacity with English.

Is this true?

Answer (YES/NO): YES